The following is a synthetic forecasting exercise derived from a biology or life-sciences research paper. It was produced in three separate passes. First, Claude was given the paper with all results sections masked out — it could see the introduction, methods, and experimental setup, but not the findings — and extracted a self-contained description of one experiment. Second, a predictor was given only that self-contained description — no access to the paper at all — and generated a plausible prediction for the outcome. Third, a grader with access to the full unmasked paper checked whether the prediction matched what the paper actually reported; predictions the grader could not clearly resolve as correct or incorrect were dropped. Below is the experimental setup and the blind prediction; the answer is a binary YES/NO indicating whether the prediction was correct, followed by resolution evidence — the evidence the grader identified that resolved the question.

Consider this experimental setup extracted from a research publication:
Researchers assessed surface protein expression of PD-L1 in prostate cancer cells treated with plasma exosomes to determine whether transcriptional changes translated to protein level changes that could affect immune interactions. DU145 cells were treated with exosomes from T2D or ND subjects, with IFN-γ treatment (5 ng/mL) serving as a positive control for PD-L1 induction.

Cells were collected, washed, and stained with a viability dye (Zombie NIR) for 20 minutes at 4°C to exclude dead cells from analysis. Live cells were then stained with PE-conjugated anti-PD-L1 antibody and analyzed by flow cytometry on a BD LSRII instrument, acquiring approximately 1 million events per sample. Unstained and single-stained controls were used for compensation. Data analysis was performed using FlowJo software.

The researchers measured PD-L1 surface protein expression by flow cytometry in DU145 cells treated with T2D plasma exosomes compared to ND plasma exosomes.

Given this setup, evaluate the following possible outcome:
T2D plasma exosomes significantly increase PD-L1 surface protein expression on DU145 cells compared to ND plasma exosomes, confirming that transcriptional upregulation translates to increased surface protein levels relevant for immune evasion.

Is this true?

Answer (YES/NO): YES